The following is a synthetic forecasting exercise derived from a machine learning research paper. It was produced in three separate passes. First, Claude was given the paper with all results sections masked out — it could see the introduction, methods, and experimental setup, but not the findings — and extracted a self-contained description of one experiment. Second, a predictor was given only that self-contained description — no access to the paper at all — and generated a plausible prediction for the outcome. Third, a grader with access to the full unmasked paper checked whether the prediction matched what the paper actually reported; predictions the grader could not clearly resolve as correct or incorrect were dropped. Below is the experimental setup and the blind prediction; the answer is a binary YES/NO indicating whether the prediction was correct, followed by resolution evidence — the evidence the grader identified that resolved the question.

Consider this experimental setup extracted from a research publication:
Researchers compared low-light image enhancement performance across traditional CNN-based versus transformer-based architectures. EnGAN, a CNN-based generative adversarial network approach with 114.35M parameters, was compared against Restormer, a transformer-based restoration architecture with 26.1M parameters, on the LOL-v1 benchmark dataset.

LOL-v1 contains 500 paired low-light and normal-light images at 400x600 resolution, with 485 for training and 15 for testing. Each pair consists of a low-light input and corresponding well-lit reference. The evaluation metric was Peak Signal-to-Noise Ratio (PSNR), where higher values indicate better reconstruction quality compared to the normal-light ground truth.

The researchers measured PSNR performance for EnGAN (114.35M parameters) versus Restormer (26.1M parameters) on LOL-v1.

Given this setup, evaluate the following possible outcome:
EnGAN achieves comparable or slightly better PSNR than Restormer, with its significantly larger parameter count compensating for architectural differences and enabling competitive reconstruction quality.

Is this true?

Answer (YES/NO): NO